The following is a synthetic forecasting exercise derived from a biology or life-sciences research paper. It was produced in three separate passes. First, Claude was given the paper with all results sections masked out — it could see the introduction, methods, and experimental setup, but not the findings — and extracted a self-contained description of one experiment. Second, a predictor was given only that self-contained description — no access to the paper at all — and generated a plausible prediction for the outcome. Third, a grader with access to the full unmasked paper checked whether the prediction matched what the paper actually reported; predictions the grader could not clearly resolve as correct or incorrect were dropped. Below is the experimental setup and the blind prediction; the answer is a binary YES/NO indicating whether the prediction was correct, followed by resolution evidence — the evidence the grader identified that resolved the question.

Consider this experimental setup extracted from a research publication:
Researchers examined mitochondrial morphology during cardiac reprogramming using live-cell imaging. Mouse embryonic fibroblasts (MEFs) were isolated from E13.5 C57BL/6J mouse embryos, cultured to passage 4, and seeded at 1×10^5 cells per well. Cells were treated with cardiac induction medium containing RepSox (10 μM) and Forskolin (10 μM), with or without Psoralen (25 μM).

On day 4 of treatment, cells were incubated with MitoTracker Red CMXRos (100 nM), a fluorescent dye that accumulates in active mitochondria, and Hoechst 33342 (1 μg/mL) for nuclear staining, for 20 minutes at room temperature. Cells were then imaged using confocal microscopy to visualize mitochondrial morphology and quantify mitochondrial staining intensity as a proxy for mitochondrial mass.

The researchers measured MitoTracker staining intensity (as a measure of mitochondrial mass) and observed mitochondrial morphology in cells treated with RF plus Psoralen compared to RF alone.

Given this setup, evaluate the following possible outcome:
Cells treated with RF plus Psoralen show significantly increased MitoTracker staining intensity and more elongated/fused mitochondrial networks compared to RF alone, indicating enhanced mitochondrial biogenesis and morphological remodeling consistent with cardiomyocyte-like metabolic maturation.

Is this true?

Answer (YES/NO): NO